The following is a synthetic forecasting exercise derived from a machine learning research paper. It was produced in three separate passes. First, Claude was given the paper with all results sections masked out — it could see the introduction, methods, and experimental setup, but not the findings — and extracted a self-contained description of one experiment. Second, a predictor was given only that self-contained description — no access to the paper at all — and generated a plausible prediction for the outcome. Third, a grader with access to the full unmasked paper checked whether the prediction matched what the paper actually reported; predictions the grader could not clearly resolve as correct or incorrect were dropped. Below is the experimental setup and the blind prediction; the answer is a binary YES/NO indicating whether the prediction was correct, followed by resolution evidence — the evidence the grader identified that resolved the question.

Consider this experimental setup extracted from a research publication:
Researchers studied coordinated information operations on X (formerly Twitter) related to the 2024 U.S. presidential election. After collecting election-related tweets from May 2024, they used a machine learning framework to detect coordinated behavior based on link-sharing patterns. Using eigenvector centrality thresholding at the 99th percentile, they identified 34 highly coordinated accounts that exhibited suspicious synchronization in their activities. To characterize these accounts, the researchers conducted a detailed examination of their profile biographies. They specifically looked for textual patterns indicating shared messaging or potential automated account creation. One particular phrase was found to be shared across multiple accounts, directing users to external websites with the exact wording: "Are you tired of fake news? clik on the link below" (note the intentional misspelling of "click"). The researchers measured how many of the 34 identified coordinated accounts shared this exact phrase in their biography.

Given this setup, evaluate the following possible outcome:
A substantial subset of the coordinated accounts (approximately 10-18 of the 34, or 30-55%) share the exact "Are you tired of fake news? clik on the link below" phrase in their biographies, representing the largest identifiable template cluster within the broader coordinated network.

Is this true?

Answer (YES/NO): YES